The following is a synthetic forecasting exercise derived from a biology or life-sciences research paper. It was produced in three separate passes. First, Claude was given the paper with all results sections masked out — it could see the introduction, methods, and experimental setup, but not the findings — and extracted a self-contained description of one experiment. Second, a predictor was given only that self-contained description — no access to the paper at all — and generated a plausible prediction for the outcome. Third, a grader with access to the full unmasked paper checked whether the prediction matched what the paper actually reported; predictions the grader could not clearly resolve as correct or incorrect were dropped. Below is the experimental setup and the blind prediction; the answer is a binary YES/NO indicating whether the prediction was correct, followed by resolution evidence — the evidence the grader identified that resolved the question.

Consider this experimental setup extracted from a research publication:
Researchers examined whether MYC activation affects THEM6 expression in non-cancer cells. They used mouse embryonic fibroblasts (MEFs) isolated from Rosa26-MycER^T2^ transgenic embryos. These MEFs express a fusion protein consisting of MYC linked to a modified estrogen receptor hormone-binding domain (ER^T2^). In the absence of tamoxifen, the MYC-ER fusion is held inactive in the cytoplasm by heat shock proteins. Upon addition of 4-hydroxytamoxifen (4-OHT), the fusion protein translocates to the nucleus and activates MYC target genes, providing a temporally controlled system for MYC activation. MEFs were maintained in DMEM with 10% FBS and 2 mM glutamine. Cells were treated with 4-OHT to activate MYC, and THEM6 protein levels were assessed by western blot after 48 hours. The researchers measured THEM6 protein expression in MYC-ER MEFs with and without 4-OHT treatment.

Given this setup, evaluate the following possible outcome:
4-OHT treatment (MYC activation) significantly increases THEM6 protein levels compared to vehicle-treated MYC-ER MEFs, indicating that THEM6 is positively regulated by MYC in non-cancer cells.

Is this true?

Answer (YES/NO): YES